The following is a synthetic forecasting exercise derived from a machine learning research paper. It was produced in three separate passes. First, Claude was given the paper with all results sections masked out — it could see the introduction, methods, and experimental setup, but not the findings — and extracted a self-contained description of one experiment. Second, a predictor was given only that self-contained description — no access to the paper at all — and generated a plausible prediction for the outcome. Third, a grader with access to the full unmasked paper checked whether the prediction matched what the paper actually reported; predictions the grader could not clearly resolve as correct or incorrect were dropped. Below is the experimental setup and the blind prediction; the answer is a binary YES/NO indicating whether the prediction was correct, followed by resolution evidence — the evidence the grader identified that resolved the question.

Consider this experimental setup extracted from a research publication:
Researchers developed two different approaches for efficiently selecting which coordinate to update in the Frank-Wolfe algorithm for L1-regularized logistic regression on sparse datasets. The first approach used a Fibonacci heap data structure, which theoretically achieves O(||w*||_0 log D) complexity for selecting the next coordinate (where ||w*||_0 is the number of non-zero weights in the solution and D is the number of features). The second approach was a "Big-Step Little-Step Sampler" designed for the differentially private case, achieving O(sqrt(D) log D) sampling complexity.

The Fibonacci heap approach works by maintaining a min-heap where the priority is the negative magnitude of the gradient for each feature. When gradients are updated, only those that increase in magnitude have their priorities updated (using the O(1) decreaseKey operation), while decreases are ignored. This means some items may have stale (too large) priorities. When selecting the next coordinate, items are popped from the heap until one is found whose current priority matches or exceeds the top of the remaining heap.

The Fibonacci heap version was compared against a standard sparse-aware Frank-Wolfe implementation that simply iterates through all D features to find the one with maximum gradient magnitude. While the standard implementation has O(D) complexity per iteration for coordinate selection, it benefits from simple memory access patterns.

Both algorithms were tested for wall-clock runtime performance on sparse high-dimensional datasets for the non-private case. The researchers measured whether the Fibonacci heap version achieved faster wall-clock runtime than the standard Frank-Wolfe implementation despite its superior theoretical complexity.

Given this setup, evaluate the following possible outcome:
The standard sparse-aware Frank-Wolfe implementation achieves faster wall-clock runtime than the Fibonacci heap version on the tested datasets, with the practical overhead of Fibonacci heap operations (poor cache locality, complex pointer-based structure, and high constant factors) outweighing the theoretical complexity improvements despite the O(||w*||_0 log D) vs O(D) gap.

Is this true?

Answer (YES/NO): NO